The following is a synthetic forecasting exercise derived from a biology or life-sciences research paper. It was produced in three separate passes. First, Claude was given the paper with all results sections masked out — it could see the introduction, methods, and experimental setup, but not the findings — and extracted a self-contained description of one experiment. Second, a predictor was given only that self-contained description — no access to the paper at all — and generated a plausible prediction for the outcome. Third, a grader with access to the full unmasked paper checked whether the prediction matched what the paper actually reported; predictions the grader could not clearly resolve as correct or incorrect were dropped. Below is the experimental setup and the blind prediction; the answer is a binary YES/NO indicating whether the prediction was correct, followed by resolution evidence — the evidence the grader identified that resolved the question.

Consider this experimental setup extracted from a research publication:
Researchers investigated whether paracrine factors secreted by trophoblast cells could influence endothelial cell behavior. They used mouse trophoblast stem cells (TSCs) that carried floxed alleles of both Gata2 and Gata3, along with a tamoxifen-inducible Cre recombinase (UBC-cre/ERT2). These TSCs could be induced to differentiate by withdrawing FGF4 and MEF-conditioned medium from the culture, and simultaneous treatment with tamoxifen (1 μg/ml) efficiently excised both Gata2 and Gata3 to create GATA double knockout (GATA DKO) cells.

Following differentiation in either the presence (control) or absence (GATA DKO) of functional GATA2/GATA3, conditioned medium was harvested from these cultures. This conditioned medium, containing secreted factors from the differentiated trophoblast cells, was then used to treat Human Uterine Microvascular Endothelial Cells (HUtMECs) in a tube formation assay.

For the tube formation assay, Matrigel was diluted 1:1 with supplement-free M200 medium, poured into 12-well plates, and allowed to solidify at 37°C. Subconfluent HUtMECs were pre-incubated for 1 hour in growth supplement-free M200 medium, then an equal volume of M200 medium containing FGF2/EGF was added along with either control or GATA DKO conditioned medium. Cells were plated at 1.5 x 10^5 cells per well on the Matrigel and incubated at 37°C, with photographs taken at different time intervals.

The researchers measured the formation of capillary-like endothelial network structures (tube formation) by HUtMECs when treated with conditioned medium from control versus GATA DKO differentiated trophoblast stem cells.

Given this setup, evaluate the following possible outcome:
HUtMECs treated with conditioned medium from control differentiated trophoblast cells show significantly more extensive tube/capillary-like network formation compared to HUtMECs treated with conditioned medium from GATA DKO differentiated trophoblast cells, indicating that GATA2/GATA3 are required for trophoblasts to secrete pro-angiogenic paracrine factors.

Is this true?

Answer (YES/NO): NO